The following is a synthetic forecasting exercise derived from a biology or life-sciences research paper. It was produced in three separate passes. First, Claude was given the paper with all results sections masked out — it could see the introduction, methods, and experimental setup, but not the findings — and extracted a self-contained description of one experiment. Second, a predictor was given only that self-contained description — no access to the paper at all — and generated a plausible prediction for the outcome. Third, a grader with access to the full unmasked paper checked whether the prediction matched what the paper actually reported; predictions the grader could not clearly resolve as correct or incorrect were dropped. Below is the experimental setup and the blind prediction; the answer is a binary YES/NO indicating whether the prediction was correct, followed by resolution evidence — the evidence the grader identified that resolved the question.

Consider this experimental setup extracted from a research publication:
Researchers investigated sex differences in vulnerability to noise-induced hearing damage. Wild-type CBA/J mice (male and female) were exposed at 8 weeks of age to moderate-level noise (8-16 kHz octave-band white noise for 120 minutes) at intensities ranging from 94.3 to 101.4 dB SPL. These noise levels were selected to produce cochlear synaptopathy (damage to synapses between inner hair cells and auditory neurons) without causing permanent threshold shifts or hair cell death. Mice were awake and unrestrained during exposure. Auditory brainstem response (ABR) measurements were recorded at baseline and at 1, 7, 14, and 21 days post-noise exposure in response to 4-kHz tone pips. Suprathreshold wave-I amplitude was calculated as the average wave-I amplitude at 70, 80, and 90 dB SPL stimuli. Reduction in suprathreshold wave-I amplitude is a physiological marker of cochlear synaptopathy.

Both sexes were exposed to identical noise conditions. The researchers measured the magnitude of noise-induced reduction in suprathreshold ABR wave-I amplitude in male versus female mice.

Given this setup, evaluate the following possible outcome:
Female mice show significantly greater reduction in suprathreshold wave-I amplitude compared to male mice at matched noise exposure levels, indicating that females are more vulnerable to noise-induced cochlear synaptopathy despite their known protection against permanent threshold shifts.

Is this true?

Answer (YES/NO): YES